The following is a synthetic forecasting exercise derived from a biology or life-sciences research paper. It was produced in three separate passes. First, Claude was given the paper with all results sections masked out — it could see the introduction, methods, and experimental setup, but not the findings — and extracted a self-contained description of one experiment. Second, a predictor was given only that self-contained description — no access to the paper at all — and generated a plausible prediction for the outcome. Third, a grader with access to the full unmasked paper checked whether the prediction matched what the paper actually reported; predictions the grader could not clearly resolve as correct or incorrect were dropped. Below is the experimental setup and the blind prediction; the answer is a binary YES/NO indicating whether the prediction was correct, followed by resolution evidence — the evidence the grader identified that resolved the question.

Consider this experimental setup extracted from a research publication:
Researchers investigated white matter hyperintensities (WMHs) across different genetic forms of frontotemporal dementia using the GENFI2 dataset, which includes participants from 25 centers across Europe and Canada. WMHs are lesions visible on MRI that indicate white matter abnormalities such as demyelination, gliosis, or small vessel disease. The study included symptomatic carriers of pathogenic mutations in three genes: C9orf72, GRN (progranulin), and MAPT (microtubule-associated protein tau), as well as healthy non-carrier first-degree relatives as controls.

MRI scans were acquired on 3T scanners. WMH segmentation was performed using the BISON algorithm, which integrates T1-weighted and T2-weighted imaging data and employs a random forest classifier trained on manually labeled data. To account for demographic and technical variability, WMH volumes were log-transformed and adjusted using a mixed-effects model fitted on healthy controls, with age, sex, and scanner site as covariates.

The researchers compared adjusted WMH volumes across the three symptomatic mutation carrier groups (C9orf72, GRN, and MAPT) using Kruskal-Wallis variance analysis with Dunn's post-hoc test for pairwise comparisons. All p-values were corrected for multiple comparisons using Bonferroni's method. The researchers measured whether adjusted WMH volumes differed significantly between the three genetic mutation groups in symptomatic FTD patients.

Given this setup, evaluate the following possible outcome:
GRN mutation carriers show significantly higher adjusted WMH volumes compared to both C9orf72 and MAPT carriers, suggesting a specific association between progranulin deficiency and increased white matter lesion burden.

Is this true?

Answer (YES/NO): NO